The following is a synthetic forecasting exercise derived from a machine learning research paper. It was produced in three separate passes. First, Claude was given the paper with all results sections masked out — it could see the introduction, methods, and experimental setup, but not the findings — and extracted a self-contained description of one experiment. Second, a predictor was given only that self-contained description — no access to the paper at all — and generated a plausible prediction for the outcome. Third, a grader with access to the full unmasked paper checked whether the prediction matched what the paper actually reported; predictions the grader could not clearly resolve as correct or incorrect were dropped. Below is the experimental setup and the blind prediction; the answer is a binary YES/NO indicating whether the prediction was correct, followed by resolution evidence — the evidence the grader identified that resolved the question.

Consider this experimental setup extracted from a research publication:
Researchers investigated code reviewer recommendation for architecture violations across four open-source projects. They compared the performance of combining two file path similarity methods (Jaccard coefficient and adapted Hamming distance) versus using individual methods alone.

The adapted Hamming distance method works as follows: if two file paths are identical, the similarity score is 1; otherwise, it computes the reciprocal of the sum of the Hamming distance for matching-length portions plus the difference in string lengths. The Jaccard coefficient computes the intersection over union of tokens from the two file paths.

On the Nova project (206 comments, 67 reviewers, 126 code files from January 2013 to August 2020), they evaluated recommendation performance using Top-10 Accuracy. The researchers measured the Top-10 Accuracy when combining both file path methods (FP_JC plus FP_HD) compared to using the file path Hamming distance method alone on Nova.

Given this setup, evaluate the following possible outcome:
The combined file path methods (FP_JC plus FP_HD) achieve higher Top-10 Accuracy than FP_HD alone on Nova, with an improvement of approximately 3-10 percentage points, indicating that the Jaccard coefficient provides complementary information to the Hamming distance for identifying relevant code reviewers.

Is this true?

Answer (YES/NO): NO